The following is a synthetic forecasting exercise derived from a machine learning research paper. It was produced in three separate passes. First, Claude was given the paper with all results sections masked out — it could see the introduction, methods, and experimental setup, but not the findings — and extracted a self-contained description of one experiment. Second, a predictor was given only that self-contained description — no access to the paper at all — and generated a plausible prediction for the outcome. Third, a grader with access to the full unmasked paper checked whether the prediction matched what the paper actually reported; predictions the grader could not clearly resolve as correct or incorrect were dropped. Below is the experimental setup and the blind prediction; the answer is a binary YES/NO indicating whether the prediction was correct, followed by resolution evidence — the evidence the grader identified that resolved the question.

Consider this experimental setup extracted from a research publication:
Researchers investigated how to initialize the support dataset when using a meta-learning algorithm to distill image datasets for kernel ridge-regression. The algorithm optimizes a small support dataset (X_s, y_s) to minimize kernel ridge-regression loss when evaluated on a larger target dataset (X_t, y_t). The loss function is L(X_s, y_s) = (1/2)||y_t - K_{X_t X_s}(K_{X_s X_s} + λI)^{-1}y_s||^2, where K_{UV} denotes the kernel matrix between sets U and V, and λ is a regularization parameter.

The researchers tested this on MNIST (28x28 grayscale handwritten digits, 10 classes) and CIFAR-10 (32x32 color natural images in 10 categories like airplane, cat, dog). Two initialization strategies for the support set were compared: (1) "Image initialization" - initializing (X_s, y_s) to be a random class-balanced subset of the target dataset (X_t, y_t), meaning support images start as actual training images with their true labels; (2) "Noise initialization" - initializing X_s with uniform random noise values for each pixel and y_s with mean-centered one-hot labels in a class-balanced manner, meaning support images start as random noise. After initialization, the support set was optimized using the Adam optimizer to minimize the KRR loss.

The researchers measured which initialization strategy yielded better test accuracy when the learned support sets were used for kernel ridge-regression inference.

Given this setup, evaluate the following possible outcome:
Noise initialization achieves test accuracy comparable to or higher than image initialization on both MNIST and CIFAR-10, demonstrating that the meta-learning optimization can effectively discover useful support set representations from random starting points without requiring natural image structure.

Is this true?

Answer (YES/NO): NO